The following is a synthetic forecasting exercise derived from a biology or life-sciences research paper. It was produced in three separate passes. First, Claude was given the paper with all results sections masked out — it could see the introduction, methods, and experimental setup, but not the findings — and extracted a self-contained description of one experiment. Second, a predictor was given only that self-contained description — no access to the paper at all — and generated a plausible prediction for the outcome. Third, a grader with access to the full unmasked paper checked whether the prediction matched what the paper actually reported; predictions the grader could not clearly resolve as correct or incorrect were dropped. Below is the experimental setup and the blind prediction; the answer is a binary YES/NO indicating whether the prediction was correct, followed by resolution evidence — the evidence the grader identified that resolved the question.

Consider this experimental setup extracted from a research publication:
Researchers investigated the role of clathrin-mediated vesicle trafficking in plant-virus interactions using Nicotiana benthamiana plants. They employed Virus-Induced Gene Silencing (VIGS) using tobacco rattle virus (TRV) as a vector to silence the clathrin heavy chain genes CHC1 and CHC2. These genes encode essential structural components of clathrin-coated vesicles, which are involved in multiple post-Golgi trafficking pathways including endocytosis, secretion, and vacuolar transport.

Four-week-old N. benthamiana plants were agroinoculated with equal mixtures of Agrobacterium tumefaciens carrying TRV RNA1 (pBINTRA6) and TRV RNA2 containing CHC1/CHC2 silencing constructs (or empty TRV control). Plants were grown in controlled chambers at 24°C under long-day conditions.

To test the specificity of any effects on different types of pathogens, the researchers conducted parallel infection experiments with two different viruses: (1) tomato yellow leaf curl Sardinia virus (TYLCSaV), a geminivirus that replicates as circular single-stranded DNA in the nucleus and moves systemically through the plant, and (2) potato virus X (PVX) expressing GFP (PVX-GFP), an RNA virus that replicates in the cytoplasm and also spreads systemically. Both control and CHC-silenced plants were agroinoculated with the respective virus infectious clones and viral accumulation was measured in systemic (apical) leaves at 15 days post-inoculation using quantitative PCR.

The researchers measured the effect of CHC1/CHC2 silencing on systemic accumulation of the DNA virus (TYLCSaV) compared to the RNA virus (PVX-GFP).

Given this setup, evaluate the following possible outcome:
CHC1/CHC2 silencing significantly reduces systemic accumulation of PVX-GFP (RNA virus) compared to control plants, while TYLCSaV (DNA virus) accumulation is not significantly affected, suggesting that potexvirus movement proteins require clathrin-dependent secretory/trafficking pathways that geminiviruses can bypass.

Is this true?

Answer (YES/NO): NO